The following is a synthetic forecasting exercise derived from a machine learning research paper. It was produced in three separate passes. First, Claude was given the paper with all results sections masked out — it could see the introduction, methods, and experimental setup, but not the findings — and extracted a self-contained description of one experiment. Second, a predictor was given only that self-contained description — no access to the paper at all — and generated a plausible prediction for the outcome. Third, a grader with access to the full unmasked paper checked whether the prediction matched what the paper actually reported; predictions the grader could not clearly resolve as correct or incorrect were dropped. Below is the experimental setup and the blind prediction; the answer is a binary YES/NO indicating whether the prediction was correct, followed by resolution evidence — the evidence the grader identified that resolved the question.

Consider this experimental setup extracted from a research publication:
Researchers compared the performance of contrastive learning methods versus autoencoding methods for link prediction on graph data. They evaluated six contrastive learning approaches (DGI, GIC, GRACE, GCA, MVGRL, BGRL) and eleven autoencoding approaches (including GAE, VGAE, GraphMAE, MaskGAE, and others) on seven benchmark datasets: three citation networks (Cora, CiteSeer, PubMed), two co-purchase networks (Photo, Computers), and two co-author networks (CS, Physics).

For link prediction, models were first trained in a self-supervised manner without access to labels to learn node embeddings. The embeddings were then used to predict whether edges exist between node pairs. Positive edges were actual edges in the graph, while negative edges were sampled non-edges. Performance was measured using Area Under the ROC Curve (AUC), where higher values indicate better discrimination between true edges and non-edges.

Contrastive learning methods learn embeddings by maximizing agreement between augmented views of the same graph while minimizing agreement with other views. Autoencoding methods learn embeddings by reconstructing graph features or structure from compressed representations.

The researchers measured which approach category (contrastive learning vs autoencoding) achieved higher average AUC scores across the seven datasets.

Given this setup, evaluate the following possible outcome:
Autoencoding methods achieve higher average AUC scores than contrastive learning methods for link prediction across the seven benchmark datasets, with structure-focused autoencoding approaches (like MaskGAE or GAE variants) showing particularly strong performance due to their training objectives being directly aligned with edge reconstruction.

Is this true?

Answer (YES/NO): NO